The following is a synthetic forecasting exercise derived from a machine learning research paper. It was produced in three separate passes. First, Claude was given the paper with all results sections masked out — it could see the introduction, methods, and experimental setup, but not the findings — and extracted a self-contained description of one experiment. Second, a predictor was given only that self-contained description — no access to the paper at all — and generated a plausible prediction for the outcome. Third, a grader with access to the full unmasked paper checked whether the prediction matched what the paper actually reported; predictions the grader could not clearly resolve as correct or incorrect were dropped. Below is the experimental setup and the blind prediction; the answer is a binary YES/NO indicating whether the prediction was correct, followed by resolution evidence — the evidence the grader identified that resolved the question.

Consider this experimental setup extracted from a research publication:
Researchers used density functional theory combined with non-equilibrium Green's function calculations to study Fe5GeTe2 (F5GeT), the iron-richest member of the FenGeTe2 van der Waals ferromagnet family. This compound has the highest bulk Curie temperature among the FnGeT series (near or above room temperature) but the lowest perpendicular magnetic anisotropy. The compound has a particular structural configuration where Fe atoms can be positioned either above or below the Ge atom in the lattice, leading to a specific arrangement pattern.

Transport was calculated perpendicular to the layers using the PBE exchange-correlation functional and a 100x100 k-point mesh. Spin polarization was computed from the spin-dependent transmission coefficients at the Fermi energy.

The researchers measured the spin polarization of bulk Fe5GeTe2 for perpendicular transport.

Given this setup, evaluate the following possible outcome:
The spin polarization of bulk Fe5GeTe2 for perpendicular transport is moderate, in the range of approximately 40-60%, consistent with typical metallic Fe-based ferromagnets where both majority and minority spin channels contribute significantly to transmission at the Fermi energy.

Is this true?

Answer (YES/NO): NO